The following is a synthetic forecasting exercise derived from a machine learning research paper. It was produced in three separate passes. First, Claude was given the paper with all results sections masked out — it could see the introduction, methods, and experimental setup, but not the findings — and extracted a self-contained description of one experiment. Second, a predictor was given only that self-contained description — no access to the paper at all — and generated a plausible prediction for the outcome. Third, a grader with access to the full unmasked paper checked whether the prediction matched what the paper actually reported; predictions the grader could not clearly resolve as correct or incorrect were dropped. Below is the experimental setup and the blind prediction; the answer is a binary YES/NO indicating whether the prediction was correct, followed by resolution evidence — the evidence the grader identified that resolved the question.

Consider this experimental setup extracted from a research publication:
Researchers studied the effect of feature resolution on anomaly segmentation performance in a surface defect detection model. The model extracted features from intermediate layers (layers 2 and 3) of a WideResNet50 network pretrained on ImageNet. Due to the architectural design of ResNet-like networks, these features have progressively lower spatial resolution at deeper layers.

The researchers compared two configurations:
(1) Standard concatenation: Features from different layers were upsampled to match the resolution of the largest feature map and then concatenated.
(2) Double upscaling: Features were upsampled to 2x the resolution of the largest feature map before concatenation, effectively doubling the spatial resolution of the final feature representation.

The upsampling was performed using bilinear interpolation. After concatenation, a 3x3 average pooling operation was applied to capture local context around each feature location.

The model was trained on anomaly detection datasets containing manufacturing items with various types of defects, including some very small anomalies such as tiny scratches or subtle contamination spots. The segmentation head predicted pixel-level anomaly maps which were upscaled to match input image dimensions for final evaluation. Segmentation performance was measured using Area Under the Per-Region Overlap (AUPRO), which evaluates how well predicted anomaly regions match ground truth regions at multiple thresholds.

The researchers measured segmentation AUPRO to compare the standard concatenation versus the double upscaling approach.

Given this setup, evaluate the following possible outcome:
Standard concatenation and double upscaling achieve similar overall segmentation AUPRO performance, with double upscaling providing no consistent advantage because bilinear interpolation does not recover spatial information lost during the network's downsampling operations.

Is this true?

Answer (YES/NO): NO